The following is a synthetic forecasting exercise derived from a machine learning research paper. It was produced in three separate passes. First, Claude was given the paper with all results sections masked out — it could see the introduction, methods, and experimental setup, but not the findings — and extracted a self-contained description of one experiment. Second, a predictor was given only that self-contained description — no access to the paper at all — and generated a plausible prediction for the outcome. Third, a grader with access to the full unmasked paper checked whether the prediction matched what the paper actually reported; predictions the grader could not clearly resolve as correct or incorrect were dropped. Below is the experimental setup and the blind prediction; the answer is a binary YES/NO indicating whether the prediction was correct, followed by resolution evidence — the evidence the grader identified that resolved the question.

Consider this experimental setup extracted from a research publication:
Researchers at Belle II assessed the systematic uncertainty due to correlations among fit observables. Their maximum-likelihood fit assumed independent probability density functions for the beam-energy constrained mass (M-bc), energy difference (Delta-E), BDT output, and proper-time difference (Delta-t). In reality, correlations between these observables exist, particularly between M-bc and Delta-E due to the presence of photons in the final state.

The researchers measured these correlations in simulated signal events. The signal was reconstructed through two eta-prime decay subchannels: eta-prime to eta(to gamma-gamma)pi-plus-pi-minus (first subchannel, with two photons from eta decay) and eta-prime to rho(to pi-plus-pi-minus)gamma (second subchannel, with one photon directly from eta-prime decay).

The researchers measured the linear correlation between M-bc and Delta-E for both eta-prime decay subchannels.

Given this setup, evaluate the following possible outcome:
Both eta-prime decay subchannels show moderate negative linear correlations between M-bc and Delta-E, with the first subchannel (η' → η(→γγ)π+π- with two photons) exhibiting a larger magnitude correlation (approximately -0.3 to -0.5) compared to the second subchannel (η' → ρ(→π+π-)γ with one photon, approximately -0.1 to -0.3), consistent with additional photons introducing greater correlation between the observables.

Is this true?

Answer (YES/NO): NO